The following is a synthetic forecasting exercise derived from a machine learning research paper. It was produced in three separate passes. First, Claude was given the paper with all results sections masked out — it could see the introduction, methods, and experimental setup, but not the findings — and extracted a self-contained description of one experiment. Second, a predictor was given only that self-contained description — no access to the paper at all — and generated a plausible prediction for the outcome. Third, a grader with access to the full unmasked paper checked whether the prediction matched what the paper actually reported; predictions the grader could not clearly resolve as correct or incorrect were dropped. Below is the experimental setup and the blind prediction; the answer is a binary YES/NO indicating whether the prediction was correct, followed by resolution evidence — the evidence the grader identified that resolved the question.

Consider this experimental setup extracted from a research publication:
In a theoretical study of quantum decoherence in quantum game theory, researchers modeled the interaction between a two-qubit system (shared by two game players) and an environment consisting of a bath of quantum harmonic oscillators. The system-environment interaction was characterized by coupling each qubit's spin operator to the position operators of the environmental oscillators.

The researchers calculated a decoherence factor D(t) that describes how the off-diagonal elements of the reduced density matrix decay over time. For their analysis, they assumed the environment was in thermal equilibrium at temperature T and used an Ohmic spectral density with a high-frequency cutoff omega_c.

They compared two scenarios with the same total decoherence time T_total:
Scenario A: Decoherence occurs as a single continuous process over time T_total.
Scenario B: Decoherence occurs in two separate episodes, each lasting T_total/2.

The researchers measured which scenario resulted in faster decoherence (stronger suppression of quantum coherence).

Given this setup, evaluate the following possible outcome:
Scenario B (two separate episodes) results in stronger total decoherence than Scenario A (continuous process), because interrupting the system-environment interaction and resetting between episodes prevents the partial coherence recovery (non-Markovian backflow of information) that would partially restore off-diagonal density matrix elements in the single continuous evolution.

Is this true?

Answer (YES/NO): YES